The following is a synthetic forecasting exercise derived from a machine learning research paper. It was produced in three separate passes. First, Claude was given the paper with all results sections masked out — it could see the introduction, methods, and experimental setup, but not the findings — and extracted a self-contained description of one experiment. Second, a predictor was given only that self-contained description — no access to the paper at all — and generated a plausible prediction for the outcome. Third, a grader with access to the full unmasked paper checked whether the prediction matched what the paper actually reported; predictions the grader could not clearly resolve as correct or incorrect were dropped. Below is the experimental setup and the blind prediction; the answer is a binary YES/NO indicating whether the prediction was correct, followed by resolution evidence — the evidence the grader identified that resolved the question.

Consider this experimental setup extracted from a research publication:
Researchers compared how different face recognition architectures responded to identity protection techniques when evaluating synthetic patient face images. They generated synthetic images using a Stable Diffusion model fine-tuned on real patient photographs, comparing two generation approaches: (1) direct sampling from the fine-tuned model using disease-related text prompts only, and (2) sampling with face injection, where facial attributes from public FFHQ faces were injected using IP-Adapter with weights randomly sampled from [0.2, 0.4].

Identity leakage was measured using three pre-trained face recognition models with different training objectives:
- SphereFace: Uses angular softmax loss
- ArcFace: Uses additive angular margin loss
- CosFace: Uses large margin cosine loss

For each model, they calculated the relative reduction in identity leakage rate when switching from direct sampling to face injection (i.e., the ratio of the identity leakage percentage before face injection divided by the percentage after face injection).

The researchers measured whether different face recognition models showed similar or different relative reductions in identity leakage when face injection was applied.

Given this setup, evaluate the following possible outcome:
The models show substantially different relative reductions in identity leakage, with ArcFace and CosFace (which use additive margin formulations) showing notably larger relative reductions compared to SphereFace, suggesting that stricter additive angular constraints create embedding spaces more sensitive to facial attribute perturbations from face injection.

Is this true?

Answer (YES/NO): NO